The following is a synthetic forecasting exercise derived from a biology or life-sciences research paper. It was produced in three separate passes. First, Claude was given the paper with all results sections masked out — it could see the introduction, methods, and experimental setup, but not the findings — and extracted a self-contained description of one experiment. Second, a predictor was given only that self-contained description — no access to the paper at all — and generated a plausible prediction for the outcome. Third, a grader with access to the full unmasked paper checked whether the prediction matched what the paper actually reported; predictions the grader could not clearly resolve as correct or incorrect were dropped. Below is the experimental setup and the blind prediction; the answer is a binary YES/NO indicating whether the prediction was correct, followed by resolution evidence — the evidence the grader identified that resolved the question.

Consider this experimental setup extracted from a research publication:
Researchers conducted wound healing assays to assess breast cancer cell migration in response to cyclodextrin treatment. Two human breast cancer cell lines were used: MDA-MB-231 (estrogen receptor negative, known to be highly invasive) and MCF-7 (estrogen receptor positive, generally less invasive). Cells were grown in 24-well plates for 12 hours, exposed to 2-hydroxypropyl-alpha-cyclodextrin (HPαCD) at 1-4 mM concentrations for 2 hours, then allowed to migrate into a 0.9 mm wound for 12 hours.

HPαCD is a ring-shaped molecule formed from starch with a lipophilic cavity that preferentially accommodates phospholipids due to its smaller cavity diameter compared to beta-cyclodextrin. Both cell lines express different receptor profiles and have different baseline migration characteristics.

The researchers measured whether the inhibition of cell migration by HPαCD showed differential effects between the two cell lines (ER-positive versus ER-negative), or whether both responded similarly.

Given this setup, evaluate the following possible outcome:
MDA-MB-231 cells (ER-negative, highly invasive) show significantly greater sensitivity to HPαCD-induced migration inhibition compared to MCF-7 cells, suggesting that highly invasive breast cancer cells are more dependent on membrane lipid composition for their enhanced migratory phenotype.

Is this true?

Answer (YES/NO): NO